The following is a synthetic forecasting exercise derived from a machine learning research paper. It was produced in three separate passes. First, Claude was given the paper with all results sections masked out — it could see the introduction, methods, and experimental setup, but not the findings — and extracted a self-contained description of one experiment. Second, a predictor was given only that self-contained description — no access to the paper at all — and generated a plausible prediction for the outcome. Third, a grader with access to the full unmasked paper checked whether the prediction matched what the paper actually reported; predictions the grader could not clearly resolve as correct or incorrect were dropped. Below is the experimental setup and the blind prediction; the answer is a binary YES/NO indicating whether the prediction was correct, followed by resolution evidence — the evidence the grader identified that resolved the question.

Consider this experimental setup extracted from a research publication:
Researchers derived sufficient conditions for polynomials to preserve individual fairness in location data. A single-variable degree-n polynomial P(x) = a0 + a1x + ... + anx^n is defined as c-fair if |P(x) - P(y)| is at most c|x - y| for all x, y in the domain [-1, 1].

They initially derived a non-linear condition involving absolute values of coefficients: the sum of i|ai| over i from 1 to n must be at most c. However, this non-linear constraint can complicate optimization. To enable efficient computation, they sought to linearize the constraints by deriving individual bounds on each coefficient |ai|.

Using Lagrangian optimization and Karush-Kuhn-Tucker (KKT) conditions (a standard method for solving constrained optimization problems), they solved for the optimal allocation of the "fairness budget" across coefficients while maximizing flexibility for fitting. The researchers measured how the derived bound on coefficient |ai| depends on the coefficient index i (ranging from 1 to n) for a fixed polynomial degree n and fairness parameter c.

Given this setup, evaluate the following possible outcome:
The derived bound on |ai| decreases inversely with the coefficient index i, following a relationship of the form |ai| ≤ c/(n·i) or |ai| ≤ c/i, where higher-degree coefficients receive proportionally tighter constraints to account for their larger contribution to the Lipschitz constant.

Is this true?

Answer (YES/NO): NO